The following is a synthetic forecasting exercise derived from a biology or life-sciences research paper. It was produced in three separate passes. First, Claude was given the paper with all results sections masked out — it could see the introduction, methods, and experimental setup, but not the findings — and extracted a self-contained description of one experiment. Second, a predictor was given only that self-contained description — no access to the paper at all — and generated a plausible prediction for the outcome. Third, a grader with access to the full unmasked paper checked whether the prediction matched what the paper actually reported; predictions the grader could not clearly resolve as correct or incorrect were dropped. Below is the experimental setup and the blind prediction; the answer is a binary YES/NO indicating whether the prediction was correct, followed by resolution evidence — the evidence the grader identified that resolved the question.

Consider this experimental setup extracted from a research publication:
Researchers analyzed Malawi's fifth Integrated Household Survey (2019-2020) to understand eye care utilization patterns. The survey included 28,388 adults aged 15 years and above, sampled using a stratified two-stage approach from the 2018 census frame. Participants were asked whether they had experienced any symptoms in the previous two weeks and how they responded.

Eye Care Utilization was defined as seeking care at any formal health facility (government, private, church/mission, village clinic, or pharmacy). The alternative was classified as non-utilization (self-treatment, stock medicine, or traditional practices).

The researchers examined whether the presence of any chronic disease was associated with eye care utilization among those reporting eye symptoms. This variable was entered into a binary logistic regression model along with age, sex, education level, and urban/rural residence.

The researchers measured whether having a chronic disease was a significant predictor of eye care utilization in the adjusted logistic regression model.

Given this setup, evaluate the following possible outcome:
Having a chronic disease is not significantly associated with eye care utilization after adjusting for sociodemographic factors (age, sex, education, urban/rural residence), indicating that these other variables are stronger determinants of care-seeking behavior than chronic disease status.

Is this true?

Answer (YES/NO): NO